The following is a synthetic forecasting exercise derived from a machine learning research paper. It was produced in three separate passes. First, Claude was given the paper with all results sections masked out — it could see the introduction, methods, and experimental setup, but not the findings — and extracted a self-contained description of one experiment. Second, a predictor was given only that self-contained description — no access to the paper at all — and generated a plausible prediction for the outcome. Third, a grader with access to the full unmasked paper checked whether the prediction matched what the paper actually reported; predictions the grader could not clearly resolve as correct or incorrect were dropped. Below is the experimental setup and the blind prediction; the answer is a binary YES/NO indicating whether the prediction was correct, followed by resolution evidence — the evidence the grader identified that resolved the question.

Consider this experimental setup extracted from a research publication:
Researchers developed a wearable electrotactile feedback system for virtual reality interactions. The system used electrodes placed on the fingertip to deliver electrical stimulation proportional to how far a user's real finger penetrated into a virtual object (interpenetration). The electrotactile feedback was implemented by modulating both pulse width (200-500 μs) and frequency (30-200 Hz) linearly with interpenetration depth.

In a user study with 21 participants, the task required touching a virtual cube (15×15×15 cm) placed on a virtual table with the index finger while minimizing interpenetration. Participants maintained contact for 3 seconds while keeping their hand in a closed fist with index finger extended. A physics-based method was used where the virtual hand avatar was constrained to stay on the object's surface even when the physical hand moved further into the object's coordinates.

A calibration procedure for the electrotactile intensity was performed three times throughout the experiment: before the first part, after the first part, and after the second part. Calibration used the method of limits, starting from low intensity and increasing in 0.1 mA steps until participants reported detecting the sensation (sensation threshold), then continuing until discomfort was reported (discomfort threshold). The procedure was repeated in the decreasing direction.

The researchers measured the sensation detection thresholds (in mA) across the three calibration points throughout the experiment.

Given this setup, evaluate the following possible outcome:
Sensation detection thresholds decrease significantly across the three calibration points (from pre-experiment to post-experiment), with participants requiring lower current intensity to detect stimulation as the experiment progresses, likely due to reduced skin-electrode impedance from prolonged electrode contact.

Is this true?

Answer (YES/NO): NO